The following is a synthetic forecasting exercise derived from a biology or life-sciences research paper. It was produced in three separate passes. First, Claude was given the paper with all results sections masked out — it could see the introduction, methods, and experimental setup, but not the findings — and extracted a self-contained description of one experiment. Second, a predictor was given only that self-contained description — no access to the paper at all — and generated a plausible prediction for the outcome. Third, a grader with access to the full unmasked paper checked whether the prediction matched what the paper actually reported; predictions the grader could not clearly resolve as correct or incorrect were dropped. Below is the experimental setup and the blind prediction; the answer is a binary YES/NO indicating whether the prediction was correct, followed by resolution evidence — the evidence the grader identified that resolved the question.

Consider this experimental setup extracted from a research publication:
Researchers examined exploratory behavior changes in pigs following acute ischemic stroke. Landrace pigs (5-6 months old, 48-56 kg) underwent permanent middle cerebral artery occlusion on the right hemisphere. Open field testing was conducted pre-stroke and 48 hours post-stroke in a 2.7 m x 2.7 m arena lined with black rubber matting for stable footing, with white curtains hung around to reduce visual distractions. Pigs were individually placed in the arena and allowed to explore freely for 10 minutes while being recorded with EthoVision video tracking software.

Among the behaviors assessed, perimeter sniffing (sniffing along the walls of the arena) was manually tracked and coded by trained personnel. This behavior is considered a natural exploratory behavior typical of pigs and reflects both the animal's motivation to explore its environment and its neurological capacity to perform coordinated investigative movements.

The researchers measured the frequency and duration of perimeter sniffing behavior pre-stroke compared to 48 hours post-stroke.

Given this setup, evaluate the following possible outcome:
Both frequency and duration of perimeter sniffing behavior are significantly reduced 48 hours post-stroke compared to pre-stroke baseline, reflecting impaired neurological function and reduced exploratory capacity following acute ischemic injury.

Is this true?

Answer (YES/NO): NO